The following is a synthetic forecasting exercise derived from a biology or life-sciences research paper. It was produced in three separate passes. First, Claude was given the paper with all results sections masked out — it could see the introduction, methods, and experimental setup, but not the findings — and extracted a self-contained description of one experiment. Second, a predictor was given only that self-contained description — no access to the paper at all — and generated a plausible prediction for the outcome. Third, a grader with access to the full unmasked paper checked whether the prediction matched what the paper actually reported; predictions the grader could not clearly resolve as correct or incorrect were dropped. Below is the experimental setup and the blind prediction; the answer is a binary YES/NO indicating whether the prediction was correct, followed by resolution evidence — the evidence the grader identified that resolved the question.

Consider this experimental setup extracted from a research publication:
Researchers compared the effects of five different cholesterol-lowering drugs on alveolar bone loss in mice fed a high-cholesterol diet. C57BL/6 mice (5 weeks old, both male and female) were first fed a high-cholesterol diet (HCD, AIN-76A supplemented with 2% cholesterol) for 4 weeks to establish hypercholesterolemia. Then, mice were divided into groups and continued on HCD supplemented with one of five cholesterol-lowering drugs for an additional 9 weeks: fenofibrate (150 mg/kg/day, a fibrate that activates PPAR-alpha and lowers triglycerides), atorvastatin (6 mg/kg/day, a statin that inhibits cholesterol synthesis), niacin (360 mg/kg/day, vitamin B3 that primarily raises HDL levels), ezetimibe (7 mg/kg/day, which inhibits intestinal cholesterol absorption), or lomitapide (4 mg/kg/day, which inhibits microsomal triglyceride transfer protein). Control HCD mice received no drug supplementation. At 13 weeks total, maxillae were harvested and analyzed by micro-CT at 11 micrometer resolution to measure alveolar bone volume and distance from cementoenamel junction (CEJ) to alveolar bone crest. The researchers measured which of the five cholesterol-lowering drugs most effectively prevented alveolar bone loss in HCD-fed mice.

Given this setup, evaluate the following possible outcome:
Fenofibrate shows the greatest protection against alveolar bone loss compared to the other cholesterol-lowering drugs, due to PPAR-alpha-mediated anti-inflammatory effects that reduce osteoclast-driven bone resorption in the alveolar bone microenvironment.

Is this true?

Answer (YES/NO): NO